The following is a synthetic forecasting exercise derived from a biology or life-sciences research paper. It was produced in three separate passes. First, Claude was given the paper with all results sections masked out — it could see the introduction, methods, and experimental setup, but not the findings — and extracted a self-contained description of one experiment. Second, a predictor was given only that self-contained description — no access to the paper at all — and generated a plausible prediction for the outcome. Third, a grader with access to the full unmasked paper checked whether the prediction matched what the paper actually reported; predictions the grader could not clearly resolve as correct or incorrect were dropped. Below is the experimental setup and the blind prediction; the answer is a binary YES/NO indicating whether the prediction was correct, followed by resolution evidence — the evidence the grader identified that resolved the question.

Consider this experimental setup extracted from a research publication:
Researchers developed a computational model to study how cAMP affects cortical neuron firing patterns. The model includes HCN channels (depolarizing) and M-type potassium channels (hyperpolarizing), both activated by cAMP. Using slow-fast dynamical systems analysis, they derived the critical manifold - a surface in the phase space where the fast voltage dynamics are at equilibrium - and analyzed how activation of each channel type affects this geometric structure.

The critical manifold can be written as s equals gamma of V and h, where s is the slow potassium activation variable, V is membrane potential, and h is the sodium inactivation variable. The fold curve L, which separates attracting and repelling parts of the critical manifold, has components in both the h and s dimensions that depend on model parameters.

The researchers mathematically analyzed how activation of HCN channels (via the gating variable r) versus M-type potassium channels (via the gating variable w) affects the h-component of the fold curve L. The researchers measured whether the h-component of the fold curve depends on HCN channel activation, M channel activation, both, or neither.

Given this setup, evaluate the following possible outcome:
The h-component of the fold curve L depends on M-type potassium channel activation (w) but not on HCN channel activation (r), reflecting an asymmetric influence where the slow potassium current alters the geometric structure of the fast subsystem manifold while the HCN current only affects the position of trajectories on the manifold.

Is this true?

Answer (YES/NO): NO